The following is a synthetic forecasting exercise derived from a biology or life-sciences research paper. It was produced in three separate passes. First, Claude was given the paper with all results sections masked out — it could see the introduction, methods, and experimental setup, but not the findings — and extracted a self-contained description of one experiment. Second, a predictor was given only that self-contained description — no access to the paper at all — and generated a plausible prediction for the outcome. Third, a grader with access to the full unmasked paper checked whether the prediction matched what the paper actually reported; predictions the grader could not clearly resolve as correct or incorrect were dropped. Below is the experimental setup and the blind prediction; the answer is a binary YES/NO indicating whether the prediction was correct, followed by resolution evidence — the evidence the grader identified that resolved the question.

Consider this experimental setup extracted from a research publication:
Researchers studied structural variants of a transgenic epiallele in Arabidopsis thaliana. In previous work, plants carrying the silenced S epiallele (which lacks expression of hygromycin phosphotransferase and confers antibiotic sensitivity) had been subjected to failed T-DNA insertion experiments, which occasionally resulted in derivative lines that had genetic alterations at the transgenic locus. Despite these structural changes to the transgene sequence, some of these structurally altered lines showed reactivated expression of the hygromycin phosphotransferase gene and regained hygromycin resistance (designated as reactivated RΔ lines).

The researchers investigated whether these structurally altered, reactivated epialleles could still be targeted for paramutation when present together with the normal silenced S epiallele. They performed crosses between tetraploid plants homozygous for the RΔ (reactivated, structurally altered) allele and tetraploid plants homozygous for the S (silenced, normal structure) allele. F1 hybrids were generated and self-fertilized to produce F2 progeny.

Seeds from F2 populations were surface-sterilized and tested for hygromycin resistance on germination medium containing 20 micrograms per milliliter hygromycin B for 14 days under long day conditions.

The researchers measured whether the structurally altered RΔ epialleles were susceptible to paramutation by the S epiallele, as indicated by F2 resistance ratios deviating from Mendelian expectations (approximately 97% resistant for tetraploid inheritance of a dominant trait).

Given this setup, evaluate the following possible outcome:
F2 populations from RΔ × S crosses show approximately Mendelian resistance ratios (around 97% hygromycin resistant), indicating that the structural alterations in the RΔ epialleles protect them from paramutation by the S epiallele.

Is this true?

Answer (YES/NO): NO